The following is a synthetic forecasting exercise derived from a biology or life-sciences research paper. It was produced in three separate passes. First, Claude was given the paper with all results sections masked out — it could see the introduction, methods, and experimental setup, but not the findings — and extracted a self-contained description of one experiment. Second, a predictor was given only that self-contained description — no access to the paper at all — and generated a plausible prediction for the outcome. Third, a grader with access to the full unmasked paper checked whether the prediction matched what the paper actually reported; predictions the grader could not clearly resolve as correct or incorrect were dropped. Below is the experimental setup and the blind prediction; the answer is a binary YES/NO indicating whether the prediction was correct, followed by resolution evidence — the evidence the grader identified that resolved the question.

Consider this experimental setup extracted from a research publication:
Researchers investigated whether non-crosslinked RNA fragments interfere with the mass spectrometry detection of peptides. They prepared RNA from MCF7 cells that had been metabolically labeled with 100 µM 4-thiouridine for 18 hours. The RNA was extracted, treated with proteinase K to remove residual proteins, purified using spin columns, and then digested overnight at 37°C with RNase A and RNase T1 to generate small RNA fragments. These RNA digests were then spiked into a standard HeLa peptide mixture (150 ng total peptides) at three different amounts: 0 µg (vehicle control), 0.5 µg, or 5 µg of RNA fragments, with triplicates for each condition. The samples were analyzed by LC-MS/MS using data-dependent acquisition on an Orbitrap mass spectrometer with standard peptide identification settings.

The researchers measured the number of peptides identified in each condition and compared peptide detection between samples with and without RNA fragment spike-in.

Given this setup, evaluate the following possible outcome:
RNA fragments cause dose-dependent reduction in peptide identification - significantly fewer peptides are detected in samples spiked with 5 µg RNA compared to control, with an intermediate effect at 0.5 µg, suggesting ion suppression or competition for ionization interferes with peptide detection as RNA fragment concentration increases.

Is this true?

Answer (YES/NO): YES